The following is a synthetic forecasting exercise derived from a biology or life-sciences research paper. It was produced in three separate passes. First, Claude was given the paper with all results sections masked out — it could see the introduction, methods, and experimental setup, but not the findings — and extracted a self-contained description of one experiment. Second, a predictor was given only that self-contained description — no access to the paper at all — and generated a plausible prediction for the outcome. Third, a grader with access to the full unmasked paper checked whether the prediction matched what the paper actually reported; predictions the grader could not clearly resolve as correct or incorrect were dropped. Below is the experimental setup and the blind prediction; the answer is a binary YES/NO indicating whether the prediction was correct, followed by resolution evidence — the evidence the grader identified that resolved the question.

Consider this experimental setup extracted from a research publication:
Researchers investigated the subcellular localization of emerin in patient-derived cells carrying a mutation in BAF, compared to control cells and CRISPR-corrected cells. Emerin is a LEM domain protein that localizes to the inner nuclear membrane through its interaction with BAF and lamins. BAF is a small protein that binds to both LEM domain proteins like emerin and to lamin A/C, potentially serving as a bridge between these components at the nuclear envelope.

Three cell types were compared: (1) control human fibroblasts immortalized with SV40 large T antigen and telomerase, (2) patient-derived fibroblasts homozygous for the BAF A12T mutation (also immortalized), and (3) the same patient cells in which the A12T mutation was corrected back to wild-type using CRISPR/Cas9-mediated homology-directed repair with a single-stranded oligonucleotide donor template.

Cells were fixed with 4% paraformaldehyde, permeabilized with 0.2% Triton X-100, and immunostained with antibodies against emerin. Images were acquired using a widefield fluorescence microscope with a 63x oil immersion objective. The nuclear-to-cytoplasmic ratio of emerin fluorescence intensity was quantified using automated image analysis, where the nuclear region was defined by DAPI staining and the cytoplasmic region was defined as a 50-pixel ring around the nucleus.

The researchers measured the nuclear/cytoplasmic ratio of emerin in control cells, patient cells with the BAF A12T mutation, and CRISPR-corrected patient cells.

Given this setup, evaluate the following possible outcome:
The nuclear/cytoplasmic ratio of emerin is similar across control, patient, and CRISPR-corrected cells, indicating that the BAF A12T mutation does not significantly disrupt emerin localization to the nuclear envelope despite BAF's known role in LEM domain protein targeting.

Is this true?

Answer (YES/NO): NO